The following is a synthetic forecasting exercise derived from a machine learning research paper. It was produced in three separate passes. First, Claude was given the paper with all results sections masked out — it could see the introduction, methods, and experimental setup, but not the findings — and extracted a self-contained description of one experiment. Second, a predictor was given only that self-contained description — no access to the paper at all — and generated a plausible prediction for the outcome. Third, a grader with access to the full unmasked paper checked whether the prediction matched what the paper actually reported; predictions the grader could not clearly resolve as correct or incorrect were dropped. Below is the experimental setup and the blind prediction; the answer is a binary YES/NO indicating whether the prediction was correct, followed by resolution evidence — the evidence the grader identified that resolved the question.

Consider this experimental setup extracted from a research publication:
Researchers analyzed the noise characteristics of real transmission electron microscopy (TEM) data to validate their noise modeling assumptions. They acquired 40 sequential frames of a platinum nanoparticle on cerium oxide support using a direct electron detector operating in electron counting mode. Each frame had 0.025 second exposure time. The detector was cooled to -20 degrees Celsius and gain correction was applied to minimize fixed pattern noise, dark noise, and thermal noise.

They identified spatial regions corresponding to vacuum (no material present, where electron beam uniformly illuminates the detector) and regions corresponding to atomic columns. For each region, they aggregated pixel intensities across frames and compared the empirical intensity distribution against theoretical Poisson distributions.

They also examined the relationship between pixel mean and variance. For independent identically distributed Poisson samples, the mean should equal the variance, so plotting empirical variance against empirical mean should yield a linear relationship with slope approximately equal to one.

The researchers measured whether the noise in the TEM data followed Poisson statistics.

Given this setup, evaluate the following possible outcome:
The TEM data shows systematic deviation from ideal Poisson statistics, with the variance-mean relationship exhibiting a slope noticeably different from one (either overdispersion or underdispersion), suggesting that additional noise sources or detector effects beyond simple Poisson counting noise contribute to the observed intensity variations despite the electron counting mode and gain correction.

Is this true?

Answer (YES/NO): NO